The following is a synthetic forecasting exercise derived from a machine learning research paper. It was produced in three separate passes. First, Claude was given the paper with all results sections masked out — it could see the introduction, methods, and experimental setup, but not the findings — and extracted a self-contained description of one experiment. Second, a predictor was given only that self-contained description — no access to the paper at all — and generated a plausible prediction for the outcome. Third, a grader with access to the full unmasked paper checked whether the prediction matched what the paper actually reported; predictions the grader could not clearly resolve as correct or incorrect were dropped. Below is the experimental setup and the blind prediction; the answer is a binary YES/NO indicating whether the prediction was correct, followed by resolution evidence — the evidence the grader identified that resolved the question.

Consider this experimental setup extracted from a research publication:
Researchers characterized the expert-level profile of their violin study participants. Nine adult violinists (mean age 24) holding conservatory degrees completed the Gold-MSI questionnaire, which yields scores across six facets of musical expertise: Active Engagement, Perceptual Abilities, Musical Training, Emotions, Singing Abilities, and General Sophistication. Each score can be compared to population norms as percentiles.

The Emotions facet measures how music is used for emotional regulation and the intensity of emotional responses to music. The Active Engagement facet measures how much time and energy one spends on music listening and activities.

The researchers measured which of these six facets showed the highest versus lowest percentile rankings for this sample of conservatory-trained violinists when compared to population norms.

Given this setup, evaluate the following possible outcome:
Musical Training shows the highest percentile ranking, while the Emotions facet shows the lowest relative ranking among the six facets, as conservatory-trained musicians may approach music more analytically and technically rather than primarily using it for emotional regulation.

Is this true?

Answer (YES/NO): YES